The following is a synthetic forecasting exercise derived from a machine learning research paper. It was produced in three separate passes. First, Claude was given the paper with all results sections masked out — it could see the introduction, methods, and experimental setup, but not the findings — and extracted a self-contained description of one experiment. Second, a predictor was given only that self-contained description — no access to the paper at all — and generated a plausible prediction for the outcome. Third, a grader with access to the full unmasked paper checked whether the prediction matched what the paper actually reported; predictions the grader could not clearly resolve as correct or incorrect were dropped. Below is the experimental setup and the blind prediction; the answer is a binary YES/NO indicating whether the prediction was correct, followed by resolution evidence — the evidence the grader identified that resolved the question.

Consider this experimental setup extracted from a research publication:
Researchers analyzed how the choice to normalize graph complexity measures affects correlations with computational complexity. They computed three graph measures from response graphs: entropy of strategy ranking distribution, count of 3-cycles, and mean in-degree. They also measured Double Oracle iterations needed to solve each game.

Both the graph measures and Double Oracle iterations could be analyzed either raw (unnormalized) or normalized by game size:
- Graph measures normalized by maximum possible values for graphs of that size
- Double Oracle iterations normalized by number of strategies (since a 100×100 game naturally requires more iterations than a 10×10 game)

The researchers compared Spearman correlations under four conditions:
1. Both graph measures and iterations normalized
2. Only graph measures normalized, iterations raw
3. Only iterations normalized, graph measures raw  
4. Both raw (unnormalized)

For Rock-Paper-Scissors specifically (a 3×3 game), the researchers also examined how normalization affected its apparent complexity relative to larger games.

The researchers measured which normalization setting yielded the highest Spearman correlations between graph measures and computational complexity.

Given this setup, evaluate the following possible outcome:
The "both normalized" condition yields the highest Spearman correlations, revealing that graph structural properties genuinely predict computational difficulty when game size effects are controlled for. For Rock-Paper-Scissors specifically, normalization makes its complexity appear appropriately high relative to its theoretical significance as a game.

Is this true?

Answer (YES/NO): YES